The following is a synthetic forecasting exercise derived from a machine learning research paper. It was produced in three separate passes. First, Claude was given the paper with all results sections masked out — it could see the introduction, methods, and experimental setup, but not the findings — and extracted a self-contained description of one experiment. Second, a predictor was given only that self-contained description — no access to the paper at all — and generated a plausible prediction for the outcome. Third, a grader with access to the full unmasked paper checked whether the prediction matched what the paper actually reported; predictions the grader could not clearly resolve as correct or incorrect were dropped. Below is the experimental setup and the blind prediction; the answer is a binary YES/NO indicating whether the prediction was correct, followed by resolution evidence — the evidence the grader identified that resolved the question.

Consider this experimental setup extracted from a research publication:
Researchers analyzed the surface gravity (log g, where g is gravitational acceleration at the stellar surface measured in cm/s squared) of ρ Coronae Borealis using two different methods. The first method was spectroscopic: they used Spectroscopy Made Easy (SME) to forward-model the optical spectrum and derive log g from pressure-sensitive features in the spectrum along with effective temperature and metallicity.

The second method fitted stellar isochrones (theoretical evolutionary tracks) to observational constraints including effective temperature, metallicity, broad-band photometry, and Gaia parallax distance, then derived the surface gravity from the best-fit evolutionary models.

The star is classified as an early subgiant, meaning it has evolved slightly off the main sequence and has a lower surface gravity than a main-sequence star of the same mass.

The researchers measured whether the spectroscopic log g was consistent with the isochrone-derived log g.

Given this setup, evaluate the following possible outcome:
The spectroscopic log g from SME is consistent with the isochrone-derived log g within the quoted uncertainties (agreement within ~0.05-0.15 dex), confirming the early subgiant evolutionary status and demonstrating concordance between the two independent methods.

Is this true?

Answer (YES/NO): NO